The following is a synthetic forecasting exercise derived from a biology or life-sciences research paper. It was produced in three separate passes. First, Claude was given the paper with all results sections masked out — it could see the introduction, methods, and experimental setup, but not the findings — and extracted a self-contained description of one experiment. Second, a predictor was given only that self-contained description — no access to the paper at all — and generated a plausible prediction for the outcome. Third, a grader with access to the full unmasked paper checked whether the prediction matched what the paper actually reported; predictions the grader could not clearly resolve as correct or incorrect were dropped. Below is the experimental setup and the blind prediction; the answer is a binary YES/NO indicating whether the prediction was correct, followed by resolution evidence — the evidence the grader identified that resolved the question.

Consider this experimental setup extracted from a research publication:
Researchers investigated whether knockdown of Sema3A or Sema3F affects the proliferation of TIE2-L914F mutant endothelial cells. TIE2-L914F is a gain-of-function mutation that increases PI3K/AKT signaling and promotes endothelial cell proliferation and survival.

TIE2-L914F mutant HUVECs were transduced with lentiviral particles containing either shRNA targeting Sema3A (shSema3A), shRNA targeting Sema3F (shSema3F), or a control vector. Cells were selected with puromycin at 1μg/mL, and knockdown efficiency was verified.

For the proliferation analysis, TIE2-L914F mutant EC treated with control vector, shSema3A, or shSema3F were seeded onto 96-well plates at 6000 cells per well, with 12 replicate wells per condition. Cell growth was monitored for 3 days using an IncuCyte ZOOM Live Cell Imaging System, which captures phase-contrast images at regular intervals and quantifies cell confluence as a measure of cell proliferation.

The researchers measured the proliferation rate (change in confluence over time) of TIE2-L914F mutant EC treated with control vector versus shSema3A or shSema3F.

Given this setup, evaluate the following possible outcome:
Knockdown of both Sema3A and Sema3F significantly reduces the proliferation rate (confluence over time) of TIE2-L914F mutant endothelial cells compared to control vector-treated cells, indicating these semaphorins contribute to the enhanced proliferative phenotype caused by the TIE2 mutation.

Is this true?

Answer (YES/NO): NO